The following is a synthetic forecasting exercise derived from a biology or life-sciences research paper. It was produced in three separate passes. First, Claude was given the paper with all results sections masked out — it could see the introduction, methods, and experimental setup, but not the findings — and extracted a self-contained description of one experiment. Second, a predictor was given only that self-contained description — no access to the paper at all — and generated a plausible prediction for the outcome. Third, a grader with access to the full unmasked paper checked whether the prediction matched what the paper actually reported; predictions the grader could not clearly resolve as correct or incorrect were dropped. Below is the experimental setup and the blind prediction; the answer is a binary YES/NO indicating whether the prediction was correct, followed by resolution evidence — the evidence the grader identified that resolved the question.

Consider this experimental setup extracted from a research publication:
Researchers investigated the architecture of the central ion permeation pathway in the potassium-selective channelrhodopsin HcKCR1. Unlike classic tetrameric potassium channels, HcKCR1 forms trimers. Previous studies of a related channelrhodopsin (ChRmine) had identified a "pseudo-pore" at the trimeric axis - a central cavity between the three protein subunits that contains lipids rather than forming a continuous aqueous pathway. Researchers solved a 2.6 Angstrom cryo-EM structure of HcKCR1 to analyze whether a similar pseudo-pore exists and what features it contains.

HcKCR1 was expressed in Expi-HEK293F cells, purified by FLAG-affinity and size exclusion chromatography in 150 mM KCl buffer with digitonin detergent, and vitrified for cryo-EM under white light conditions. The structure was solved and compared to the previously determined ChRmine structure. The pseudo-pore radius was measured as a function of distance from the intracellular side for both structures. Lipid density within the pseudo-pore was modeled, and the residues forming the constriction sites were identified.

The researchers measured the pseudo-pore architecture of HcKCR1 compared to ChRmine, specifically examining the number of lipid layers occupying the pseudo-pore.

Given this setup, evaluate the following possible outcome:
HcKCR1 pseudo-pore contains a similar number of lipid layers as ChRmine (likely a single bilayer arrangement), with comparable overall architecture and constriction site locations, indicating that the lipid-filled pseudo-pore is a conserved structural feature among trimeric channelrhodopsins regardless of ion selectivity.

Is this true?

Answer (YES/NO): NO